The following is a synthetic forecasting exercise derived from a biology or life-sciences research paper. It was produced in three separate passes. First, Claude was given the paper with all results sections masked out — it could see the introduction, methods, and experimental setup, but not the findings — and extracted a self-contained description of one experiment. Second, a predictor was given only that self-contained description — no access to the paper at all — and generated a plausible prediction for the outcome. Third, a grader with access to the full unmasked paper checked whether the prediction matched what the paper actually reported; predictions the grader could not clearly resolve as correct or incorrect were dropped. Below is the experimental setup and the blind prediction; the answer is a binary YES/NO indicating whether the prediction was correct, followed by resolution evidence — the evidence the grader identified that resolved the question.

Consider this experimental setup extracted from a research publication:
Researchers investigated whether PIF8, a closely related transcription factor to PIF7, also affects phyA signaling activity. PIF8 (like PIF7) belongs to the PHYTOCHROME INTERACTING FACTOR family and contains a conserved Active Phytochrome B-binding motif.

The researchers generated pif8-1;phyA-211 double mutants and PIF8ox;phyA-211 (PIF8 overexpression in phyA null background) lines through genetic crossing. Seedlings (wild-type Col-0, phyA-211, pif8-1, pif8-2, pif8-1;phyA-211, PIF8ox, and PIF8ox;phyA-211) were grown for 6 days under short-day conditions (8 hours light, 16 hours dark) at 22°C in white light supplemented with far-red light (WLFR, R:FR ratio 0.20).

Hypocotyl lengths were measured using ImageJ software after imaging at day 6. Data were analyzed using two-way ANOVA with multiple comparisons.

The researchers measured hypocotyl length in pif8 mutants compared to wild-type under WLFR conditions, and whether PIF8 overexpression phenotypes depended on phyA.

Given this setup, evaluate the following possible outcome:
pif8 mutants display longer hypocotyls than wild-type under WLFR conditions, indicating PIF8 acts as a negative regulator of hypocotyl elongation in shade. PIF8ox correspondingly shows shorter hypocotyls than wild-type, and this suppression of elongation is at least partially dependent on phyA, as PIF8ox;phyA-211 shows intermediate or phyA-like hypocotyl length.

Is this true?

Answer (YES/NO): NO